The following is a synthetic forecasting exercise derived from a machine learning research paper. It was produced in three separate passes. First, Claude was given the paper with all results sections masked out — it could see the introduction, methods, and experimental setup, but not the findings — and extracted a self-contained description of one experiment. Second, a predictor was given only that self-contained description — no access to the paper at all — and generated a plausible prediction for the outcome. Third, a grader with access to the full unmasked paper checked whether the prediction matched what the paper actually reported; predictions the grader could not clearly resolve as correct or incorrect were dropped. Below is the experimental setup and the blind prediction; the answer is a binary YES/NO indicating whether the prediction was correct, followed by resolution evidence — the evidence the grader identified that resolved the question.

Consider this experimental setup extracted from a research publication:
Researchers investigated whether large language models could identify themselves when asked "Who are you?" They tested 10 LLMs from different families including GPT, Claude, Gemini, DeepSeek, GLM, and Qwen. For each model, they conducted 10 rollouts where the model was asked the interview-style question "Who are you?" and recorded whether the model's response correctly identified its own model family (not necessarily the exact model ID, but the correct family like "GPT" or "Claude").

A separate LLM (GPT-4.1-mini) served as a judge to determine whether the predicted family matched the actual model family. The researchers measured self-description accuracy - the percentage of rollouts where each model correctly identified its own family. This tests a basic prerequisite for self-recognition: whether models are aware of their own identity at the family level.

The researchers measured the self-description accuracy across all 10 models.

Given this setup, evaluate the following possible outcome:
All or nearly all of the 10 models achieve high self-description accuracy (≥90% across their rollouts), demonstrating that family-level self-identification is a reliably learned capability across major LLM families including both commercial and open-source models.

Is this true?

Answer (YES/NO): NO